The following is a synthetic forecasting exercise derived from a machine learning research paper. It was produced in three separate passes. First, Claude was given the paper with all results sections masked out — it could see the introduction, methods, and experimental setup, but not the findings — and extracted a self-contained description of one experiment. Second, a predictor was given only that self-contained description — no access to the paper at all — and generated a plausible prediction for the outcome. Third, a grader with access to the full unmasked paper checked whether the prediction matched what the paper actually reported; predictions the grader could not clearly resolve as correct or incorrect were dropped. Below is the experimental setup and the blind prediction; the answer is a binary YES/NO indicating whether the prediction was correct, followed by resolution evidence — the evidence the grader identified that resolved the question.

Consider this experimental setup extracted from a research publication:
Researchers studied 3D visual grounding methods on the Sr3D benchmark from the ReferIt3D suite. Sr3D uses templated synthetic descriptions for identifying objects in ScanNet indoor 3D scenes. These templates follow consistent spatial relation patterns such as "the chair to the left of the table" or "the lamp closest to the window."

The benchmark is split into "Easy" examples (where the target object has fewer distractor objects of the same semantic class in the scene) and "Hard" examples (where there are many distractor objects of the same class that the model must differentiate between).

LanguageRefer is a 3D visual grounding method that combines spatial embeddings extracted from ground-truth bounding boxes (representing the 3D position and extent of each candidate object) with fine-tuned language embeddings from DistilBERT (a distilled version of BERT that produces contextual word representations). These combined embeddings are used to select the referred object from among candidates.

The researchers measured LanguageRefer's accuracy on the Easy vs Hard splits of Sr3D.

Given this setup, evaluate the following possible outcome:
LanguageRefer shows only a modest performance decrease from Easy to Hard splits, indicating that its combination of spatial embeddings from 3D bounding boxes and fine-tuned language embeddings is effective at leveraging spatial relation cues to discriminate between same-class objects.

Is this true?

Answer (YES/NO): NO